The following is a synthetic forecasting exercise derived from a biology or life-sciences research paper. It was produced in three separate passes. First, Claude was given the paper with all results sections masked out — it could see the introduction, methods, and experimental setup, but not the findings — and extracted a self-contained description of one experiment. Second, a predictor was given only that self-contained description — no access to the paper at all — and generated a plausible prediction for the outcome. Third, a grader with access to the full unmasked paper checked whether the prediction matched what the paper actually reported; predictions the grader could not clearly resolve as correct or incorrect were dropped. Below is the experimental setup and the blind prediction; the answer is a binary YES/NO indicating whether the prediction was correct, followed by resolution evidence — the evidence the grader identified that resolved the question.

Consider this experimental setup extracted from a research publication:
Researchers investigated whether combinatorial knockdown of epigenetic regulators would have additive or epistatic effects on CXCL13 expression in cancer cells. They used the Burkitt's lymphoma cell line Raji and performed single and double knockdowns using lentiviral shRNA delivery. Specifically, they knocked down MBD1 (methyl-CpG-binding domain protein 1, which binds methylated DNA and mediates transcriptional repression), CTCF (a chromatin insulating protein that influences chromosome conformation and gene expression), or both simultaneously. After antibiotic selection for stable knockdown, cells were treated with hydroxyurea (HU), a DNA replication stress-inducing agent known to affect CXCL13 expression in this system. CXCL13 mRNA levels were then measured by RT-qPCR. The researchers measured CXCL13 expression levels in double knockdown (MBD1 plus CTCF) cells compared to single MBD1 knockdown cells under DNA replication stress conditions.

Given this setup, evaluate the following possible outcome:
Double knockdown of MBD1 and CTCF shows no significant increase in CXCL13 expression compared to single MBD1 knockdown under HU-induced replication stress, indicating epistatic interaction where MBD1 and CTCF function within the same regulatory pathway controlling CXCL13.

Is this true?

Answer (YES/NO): YES